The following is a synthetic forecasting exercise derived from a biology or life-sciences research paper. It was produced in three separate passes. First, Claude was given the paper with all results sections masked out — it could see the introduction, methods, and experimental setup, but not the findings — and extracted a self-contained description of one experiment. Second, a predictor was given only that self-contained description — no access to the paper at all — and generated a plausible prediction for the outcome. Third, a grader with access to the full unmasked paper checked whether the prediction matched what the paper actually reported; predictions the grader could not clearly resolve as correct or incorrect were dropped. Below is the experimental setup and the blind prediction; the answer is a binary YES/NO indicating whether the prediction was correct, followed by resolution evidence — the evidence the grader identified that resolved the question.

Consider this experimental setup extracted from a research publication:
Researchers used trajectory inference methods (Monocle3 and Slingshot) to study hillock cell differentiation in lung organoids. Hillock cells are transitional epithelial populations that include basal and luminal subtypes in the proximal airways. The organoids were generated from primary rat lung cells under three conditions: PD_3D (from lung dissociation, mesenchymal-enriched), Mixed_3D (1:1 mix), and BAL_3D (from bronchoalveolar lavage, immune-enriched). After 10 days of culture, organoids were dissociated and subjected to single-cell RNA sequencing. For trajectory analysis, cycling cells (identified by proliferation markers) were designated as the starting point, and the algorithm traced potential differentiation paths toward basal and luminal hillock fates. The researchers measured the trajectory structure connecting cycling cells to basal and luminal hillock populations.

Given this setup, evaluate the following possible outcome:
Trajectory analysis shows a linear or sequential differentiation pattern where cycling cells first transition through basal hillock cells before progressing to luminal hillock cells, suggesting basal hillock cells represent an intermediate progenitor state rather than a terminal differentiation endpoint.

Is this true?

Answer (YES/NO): YES